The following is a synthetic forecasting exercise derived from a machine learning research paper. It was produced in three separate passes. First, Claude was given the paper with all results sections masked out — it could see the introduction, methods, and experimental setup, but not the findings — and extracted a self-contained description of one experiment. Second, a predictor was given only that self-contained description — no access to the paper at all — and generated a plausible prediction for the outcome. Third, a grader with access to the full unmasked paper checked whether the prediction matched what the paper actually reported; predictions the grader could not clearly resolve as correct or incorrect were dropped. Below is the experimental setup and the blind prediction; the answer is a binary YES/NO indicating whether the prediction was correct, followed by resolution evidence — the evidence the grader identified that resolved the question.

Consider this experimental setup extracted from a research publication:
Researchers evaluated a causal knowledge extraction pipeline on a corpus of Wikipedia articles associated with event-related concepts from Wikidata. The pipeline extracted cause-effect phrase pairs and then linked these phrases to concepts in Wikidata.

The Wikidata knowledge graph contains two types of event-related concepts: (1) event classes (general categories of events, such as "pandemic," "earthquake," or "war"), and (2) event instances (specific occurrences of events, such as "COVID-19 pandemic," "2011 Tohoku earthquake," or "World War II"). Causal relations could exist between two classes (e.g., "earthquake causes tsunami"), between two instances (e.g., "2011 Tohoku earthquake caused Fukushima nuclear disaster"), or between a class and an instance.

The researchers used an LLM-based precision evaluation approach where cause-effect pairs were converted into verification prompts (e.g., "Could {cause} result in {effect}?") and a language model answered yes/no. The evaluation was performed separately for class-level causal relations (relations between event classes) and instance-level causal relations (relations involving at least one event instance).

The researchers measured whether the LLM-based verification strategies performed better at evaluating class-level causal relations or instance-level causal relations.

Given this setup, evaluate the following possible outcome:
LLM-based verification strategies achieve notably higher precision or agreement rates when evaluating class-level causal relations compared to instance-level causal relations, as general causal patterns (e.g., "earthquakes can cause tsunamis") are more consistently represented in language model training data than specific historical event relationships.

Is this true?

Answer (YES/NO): YES